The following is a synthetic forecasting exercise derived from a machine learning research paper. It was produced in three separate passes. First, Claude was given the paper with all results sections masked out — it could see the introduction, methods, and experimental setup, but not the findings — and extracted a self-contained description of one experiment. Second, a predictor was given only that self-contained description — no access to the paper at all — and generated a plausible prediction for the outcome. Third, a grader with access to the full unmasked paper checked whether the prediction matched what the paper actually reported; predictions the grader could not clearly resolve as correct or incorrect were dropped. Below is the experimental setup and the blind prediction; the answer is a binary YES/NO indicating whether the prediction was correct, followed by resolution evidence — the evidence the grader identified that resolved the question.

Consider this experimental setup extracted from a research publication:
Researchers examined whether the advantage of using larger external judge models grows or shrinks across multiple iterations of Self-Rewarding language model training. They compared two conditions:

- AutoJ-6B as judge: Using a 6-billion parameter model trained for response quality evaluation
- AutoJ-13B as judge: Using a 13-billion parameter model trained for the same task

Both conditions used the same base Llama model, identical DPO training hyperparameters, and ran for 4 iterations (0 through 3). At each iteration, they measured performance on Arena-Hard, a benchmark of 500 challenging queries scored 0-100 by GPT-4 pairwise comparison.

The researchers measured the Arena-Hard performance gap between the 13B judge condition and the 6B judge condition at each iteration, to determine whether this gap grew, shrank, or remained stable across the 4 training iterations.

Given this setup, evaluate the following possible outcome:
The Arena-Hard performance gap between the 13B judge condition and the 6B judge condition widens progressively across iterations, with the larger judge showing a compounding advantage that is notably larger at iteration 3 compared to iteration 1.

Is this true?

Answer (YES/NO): NO